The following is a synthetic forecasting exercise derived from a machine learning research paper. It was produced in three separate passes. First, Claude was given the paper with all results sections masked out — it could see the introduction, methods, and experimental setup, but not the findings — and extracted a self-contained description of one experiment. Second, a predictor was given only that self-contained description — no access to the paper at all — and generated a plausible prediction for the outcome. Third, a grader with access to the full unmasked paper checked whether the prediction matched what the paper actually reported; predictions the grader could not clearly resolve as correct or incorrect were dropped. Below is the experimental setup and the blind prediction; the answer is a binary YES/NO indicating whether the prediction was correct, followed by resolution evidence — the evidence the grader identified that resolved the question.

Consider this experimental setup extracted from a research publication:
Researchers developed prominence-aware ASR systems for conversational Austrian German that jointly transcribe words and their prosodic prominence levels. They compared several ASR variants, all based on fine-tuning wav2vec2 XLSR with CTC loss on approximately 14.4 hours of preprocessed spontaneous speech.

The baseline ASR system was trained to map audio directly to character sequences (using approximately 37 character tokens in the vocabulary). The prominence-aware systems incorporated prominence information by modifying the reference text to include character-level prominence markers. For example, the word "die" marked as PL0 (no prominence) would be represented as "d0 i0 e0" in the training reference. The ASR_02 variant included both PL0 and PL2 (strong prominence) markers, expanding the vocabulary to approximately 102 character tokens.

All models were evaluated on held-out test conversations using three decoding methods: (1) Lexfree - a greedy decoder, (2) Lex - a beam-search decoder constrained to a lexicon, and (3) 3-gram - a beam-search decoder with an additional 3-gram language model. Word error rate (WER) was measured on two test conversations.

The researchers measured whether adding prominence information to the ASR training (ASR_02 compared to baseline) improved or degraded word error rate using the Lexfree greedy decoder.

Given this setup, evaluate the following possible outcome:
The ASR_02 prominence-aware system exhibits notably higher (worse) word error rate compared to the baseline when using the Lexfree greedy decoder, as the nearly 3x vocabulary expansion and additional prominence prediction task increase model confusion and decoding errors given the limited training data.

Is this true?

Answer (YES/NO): NO